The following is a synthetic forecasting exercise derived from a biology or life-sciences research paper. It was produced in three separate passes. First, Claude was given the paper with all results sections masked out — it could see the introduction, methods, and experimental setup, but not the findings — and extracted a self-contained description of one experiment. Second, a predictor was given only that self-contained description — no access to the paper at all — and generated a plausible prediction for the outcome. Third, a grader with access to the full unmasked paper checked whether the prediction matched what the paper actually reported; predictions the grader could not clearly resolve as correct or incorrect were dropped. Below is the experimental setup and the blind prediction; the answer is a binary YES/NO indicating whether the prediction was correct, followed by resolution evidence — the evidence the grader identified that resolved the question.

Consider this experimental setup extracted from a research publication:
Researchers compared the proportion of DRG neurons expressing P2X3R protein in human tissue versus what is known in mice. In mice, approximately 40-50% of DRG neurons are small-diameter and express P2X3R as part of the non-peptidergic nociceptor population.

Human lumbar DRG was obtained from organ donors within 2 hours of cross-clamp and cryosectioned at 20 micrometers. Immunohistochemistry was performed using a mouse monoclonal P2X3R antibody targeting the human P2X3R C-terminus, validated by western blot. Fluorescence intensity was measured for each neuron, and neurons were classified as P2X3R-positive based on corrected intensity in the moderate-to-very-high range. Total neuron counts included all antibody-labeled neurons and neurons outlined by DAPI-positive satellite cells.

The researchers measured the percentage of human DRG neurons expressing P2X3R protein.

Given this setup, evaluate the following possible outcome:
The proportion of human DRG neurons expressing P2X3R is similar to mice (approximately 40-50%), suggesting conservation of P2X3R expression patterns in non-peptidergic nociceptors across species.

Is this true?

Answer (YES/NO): NO